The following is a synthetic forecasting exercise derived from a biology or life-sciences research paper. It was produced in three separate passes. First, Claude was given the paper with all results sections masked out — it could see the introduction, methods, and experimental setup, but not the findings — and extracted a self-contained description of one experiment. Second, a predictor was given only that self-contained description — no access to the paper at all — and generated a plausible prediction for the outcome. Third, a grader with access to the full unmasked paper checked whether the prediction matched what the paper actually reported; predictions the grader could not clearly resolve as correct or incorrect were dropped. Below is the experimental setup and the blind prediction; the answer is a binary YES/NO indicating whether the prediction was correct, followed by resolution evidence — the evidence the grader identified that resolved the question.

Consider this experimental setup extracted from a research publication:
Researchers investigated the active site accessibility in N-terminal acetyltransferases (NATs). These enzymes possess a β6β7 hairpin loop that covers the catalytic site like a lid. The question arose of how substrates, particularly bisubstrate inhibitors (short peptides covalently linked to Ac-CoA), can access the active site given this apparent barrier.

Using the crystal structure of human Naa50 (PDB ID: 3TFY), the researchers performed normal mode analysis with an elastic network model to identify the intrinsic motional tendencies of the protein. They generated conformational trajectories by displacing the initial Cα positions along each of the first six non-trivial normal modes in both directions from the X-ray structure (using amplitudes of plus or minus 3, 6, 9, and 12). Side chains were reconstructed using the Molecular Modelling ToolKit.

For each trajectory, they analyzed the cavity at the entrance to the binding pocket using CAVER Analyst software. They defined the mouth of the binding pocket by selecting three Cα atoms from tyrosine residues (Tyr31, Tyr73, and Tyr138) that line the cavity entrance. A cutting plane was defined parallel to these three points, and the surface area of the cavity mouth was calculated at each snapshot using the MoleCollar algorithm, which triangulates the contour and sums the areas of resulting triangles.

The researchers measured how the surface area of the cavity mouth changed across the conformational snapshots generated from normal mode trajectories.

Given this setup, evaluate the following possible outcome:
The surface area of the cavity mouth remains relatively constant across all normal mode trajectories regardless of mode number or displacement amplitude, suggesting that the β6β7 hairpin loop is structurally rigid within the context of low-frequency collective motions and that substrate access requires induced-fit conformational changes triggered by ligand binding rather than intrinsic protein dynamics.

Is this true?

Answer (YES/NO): NO